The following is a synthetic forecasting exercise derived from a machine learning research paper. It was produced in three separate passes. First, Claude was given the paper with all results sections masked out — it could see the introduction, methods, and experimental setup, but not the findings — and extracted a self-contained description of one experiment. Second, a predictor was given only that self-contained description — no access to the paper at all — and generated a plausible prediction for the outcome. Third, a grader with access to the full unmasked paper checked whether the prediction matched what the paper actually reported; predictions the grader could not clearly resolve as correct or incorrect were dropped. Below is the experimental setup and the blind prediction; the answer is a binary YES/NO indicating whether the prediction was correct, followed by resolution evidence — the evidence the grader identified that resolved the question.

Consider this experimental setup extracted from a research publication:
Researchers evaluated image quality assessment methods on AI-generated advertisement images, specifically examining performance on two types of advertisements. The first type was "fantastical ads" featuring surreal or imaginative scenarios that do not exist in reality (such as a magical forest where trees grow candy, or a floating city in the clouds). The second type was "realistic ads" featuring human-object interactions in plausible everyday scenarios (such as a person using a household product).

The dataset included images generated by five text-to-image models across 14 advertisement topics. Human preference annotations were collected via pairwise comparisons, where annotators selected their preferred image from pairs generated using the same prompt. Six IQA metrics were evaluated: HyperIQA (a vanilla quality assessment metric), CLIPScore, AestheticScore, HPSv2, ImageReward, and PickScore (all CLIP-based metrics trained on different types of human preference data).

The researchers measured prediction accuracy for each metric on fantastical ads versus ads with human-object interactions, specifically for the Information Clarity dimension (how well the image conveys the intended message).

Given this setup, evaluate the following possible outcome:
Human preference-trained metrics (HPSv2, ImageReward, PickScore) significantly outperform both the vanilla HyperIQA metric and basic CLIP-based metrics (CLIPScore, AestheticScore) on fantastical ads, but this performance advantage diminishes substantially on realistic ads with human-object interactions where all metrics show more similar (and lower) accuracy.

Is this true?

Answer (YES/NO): NO